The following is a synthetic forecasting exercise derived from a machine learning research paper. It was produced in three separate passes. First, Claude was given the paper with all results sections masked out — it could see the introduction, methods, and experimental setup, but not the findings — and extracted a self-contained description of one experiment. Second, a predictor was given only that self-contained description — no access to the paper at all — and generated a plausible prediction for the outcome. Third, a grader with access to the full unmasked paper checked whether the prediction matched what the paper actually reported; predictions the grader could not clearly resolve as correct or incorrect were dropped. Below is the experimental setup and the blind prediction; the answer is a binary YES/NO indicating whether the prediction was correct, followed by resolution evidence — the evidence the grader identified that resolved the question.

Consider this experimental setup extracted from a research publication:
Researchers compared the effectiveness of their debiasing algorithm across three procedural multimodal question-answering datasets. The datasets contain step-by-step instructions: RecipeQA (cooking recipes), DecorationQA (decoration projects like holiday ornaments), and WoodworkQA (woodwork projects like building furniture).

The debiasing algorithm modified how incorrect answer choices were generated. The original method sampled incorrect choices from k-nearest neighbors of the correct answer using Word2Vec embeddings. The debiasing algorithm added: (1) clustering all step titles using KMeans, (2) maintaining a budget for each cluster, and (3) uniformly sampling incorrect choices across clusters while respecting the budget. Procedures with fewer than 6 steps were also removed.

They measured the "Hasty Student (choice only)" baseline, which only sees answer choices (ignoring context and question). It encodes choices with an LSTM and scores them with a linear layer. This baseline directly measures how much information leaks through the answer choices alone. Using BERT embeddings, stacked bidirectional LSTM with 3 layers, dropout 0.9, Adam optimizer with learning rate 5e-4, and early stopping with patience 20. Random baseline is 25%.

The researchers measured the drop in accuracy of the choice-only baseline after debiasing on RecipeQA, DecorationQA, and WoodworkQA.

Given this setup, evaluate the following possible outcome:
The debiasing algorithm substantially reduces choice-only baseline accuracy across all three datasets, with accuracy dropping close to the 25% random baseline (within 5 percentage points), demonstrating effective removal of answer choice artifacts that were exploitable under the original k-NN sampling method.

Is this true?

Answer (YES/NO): NO